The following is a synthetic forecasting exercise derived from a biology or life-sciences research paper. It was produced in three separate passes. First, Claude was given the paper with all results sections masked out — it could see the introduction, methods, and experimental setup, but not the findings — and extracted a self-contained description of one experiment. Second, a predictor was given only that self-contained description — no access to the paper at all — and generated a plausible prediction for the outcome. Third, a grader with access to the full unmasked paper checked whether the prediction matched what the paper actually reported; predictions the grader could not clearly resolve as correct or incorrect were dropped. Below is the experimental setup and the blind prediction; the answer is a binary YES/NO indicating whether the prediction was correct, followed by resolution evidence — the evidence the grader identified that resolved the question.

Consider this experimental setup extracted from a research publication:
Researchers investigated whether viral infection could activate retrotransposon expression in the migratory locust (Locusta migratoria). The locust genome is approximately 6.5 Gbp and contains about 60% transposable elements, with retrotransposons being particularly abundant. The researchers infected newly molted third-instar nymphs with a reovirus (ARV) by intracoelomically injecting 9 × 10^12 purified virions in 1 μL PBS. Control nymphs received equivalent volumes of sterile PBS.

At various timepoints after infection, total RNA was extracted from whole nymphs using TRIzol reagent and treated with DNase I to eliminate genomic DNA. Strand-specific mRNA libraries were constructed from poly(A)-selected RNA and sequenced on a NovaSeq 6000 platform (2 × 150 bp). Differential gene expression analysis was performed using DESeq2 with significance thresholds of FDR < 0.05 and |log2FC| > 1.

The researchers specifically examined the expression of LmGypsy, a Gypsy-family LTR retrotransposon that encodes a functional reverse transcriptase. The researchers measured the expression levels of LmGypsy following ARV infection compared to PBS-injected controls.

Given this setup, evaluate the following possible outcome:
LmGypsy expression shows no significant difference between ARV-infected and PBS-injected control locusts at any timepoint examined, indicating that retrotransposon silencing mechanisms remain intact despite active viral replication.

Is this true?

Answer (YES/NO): NO